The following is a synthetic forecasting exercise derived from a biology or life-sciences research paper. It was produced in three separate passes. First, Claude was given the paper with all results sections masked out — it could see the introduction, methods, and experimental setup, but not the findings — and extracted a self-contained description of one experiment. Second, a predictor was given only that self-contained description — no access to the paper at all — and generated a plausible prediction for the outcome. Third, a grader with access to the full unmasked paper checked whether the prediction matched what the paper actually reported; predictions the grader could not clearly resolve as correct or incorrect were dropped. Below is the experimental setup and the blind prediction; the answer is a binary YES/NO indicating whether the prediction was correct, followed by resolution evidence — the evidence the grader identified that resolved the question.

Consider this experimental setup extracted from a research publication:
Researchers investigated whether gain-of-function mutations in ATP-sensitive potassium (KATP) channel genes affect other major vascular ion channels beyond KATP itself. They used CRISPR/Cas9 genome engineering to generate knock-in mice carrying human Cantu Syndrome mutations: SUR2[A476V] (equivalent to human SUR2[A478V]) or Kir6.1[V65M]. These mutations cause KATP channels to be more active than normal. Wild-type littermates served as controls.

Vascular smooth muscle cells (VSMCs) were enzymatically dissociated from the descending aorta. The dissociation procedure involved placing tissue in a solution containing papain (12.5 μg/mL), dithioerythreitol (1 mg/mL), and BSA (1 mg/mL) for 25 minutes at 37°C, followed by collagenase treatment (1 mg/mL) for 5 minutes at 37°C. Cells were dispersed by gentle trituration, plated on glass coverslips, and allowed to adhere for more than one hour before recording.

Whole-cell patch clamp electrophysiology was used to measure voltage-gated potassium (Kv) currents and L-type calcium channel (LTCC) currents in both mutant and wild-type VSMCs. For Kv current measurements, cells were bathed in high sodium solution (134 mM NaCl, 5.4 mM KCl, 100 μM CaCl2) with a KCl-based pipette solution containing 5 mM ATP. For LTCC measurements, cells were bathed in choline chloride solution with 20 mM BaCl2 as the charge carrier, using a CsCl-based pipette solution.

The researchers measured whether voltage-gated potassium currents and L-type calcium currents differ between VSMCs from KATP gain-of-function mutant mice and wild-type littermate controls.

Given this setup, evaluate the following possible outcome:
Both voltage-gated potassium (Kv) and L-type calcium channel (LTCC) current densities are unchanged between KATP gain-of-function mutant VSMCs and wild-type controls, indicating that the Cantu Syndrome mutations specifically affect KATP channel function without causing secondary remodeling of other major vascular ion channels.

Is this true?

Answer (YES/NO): YES